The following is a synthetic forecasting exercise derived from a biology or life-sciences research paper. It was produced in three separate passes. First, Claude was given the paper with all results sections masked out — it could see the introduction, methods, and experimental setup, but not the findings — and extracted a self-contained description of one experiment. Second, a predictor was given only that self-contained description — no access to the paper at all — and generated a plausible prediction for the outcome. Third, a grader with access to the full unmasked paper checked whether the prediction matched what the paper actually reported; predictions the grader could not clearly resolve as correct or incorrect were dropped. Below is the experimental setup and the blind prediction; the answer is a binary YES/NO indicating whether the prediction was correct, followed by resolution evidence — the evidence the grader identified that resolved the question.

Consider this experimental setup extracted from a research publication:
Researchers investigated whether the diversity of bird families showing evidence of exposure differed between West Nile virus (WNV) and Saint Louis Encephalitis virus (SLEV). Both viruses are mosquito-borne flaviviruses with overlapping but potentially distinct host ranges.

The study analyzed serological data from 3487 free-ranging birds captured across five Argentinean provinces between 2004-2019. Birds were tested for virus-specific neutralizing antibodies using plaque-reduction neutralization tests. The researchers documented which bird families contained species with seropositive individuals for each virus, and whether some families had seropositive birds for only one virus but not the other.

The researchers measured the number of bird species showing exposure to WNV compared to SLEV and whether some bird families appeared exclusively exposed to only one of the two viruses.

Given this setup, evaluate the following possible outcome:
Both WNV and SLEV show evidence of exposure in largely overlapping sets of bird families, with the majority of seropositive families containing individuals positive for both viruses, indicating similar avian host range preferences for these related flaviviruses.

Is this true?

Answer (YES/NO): NO